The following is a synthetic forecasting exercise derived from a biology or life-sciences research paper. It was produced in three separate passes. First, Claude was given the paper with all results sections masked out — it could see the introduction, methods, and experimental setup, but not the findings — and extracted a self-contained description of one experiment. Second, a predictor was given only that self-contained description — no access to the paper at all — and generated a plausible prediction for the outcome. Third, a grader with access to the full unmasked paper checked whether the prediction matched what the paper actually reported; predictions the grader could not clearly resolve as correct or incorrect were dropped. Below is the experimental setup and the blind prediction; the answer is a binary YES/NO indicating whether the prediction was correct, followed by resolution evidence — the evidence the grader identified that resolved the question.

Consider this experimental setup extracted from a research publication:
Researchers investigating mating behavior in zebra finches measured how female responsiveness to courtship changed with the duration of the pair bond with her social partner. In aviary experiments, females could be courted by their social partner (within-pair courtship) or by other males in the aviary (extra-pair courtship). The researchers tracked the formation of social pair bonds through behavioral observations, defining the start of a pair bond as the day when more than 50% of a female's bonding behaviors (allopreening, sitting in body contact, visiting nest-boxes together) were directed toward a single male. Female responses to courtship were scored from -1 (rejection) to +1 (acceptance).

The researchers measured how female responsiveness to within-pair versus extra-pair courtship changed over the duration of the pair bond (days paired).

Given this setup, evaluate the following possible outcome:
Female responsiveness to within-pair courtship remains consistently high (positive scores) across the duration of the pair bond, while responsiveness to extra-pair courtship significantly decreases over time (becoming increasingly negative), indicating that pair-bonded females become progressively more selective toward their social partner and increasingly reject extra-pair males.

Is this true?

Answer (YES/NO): NO